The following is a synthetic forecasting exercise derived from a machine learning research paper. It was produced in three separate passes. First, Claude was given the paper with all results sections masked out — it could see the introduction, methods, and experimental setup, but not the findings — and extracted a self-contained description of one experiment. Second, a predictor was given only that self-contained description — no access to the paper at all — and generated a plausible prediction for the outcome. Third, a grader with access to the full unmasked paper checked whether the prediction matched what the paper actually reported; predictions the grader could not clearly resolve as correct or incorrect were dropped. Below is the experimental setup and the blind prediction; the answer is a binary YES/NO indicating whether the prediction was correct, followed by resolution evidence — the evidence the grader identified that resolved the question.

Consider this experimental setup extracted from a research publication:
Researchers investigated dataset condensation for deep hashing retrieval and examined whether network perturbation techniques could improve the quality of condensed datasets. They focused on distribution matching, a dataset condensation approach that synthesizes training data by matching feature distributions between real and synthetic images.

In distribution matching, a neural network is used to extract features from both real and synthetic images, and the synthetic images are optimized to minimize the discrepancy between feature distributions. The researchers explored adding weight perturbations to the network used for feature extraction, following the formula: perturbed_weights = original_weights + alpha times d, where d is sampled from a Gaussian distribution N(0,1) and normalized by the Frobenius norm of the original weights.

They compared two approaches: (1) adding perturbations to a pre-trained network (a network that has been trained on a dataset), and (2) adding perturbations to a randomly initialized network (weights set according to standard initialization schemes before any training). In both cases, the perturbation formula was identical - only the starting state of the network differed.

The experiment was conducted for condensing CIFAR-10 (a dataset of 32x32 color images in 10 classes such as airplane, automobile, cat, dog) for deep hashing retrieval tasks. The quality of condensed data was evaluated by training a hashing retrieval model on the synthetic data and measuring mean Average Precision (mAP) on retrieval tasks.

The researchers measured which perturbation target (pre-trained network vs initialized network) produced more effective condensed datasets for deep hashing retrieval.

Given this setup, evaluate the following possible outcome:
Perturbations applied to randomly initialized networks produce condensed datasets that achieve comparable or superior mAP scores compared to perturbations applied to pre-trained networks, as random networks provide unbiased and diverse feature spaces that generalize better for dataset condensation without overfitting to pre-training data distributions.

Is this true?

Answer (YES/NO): YES